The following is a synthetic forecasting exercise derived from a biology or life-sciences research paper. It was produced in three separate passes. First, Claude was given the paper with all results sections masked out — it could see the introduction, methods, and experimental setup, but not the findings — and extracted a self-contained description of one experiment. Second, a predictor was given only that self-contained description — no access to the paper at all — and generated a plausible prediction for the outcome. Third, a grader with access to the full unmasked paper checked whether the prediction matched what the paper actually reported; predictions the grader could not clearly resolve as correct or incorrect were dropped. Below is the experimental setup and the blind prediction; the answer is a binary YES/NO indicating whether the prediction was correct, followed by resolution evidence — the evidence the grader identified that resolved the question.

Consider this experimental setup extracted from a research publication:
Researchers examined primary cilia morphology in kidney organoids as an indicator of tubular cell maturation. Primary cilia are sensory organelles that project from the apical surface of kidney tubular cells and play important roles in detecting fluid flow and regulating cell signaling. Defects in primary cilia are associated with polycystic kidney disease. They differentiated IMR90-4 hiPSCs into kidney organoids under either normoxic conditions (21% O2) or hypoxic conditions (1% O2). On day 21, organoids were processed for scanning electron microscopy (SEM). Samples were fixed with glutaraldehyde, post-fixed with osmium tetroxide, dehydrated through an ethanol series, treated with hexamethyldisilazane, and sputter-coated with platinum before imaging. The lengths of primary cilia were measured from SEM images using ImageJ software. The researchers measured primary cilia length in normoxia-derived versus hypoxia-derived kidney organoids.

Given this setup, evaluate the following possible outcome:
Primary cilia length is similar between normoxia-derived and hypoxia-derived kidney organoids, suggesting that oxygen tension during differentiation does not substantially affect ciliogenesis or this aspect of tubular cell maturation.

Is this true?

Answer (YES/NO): NO